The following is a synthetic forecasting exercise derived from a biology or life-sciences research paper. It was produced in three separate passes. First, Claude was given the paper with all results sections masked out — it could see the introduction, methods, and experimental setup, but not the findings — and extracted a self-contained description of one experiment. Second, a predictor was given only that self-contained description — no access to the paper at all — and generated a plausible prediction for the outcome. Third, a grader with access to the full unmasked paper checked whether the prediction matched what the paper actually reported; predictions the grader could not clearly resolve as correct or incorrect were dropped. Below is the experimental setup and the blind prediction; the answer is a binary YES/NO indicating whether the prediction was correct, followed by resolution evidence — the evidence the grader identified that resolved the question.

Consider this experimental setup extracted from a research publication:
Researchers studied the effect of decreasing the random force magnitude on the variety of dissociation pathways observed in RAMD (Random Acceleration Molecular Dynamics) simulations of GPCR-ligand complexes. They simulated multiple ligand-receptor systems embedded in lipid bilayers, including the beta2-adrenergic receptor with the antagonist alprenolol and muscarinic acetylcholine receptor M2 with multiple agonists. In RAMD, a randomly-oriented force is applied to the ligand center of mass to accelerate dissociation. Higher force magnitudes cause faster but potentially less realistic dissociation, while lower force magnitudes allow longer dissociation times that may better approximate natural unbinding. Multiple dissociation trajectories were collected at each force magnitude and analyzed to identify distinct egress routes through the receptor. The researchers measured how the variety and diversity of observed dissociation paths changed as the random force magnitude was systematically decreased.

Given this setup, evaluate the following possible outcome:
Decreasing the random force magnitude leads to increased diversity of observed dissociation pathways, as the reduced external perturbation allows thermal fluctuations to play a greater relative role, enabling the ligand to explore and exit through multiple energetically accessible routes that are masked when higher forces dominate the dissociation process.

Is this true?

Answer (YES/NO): NO